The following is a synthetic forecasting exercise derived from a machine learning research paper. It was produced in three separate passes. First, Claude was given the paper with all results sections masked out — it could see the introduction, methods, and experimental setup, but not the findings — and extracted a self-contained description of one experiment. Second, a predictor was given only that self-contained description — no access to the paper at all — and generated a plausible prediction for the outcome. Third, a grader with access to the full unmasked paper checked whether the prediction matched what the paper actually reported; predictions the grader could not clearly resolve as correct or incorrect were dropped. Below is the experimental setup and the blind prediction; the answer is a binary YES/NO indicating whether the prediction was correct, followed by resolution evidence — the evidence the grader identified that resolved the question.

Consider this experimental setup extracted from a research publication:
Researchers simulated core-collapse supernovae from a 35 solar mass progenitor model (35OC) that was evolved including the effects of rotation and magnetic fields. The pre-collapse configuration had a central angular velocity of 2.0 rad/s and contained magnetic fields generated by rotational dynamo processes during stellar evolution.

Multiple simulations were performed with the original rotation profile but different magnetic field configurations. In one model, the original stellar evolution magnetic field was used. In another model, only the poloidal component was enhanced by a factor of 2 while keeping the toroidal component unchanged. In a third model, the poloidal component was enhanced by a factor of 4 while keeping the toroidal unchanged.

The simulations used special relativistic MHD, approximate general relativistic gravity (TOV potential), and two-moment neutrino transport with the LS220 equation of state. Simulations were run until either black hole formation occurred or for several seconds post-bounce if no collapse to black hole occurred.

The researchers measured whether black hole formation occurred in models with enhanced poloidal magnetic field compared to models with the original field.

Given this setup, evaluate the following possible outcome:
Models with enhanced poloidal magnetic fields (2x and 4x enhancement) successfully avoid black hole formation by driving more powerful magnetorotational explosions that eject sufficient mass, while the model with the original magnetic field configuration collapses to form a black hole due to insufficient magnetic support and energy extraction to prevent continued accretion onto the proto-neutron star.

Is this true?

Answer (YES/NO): YES